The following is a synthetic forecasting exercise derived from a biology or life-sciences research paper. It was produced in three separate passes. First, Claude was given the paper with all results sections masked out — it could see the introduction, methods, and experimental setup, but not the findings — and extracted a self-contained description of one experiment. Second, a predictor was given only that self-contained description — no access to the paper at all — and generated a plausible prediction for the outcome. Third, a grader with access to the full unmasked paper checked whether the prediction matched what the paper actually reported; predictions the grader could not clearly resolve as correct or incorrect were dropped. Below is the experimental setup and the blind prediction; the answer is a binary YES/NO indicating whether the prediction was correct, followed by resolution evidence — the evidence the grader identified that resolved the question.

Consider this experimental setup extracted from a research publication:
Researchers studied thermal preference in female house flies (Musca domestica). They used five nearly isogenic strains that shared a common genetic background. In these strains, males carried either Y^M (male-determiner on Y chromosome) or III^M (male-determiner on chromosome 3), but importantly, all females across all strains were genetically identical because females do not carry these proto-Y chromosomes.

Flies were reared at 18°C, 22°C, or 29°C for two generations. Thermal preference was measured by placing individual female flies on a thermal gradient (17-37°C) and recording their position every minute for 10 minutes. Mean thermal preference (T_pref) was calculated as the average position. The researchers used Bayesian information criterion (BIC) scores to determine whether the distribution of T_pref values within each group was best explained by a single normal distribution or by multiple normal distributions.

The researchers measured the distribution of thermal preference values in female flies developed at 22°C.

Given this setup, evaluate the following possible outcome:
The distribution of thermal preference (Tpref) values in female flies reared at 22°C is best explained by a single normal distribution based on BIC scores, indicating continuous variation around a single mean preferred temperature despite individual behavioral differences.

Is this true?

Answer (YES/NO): NO